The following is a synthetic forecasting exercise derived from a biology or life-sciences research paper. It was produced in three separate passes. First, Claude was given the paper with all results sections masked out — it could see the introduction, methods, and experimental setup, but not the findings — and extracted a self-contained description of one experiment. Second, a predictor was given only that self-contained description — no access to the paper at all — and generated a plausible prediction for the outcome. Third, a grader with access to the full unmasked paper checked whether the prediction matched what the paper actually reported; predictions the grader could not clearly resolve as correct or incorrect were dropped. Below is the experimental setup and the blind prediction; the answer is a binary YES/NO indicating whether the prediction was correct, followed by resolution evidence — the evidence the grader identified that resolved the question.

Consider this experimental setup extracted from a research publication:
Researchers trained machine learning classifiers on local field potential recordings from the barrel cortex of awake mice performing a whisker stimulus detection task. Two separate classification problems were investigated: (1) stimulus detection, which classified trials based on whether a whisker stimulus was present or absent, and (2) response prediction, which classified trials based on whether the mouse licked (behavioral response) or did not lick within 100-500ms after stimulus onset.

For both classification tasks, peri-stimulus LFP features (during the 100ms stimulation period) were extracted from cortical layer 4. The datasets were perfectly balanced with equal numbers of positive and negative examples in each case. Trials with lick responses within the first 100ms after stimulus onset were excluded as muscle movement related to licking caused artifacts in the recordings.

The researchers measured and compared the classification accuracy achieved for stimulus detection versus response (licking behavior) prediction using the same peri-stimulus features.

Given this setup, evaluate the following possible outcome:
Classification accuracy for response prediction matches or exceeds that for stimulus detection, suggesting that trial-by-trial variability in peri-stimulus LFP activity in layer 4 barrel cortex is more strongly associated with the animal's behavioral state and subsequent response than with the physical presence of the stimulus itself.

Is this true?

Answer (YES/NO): NO